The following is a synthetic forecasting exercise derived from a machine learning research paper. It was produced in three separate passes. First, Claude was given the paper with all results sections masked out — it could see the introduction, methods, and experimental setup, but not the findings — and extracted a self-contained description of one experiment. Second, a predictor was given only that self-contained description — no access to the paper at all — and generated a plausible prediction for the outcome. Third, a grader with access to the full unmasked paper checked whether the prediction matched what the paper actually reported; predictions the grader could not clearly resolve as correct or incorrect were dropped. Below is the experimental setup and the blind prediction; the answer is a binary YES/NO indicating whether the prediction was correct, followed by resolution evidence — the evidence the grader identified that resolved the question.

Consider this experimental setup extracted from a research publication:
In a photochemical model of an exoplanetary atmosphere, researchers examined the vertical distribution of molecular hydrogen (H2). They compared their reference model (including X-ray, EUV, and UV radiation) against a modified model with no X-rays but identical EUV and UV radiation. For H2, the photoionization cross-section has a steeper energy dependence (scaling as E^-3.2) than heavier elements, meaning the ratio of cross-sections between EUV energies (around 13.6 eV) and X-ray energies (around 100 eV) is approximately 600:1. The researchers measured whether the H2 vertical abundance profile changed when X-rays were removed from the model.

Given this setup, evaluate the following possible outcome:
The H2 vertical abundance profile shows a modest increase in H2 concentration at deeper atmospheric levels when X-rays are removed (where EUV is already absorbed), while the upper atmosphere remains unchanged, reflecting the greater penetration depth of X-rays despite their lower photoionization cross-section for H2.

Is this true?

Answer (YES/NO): NO